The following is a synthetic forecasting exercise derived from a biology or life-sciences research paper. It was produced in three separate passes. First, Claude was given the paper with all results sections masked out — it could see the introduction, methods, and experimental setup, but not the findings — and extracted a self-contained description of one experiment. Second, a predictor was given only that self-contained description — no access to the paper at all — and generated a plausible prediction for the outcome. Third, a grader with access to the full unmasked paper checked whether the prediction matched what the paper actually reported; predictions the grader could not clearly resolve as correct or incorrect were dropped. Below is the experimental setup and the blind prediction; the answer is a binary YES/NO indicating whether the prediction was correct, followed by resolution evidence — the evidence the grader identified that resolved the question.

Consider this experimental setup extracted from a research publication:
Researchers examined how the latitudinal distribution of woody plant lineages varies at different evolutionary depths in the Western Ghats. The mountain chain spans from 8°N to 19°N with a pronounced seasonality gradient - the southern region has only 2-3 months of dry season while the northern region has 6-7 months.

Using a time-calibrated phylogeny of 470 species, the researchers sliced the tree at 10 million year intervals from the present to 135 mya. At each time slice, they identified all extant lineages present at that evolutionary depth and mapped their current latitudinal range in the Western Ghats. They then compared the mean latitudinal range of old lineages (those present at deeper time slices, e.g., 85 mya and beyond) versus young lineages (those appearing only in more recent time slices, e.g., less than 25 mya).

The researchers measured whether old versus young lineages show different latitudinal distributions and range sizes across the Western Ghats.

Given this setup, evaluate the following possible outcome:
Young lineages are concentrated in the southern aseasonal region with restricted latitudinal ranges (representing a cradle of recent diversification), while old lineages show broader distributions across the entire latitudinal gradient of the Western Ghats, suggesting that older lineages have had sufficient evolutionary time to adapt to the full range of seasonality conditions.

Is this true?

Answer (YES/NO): NO